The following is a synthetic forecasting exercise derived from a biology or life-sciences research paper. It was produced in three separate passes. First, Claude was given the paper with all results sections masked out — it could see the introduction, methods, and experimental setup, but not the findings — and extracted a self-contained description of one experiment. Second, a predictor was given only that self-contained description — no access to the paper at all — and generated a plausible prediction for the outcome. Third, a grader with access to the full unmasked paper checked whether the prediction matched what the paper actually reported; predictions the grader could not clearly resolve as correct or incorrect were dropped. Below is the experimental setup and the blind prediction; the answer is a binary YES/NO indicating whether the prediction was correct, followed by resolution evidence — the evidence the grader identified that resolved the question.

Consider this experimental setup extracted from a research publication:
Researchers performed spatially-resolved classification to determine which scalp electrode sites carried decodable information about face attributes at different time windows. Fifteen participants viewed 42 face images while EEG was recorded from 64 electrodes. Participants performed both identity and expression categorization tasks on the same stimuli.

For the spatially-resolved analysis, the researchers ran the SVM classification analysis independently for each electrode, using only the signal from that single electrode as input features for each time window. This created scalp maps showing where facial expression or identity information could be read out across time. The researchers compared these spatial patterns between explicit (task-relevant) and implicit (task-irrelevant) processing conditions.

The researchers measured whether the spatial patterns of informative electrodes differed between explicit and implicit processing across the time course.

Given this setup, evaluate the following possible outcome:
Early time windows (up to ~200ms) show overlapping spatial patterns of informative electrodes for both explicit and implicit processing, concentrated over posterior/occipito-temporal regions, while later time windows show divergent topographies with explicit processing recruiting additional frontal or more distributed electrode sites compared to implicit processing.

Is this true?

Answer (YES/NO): NO